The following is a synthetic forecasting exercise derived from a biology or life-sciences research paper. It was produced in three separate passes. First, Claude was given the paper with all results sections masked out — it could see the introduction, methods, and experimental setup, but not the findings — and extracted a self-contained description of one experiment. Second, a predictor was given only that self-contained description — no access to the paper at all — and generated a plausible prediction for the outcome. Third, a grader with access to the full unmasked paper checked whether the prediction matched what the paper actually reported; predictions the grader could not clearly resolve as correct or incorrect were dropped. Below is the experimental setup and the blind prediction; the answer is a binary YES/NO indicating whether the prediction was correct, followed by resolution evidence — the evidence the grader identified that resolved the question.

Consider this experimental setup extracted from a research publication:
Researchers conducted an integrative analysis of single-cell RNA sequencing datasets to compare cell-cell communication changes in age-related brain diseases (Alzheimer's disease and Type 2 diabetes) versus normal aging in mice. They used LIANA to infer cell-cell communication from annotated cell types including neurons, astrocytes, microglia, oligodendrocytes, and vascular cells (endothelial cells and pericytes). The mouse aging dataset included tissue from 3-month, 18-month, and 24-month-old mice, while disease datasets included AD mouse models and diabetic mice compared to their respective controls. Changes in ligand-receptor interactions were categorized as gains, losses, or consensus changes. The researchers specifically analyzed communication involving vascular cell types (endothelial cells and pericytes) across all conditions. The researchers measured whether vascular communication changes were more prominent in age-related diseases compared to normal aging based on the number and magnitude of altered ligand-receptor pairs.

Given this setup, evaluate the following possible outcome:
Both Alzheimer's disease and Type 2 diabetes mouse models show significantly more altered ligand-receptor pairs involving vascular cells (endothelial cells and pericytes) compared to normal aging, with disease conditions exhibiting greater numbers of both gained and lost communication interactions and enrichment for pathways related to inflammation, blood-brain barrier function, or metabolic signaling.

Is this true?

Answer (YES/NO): NO